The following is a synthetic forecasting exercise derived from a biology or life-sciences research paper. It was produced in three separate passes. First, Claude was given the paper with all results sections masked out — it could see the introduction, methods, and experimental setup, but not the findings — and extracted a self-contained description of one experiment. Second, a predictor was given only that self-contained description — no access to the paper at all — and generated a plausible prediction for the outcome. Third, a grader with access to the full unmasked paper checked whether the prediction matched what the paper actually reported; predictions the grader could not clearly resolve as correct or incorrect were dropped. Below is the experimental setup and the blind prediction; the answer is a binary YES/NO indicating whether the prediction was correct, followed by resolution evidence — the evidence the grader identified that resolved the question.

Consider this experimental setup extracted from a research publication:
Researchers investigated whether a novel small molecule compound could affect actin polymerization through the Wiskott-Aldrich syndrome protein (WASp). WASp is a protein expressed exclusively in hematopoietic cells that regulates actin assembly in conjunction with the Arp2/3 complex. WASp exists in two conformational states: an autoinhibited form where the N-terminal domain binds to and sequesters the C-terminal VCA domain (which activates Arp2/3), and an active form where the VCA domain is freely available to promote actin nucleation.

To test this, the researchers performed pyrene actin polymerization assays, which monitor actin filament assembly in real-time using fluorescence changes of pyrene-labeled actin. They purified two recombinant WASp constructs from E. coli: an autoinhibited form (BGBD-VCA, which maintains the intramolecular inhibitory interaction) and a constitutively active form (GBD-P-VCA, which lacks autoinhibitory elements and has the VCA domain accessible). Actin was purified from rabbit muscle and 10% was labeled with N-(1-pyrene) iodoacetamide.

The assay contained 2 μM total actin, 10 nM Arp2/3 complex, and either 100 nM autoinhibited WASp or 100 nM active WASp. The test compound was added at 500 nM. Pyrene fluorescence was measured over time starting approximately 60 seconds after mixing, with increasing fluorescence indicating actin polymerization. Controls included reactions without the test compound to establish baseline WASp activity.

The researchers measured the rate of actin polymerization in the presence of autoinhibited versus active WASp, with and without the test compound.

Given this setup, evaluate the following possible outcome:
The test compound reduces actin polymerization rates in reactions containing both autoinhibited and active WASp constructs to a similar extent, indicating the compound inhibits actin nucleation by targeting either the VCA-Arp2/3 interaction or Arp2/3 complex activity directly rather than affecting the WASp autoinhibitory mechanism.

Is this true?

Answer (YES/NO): NO